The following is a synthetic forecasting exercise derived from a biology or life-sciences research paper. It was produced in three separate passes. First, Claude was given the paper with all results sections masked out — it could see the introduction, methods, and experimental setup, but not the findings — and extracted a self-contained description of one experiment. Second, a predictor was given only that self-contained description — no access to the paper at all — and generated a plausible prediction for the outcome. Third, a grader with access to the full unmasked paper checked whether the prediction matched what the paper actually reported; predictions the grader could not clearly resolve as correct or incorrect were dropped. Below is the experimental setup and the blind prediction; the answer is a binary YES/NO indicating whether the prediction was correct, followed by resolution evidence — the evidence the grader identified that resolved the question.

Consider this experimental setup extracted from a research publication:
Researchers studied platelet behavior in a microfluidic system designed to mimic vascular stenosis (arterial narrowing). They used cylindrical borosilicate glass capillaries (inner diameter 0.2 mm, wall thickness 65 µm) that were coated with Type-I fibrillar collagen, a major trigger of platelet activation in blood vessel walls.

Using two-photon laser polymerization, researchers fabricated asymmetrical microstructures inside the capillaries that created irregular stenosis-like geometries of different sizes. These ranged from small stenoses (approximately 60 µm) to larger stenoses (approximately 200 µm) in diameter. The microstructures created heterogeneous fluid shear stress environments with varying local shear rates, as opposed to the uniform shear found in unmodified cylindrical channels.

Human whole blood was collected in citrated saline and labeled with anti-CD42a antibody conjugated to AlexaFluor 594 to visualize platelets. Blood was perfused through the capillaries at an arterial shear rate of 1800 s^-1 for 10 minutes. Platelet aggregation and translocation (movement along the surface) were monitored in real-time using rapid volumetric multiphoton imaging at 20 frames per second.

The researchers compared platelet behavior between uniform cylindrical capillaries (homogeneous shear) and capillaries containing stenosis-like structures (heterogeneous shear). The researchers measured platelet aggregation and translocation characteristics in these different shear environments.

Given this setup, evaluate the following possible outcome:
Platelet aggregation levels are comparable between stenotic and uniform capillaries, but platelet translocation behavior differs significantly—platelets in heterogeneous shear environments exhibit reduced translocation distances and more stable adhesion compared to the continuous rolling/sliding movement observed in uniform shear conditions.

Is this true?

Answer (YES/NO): NO